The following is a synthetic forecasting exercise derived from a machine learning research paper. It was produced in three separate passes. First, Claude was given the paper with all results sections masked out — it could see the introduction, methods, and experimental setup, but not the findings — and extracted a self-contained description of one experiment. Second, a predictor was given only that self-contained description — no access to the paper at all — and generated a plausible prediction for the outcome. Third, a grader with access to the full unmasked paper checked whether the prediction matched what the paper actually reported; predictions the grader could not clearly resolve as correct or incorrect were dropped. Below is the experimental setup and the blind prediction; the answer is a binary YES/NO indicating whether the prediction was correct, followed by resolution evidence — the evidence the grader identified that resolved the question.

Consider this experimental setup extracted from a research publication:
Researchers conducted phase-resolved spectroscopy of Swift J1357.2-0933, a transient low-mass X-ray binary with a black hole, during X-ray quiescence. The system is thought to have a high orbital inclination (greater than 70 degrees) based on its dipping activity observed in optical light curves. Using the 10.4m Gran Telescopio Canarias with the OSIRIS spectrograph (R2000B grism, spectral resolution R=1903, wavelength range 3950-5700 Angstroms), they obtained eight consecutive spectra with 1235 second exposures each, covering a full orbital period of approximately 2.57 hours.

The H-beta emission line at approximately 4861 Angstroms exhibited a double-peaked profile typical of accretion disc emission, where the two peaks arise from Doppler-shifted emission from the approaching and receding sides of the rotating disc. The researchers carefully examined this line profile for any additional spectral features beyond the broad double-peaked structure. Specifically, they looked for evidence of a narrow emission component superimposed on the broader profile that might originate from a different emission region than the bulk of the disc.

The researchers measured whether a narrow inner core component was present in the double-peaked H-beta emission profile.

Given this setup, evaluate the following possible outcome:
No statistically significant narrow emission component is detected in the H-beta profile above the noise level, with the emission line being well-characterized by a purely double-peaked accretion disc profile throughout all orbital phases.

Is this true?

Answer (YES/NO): NO